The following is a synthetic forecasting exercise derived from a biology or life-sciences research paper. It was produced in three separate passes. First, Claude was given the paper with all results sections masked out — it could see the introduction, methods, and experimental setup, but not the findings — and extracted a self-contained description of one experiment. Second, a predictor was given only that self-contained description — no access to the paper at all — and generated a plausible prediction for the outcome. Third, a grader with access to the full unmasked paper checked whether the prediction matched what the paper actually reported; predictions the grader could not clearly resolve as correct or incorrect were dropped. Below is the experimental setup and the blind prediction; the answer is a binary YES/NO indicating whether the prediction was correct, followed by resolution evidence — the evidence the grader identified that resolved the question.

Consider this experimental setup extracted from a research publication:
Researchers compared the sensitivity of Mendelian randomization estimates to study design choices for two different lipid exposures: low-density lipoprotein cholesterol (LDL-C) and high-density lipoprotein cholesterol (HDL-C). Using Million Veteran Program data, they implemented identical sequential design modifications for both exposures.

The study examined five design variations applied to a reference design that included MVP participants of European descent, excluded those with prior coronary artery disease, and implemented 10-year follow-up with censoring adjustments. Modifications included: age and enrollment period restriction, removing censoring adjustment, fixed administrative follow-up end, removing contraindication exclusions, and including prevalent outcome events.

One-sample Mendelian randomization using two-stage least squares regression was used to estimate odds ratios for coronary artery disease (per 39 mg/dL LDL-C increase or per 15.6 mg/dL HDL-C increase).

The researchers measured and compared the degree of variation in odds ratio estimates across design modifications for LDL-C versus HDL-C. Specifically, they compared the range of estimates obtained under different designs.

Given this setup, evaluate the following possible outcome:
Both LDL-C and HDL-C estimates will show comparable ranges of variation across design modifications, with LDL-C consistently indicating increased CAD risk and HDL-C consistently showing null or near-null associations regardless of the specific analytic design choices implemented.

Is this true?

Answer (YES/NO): NO